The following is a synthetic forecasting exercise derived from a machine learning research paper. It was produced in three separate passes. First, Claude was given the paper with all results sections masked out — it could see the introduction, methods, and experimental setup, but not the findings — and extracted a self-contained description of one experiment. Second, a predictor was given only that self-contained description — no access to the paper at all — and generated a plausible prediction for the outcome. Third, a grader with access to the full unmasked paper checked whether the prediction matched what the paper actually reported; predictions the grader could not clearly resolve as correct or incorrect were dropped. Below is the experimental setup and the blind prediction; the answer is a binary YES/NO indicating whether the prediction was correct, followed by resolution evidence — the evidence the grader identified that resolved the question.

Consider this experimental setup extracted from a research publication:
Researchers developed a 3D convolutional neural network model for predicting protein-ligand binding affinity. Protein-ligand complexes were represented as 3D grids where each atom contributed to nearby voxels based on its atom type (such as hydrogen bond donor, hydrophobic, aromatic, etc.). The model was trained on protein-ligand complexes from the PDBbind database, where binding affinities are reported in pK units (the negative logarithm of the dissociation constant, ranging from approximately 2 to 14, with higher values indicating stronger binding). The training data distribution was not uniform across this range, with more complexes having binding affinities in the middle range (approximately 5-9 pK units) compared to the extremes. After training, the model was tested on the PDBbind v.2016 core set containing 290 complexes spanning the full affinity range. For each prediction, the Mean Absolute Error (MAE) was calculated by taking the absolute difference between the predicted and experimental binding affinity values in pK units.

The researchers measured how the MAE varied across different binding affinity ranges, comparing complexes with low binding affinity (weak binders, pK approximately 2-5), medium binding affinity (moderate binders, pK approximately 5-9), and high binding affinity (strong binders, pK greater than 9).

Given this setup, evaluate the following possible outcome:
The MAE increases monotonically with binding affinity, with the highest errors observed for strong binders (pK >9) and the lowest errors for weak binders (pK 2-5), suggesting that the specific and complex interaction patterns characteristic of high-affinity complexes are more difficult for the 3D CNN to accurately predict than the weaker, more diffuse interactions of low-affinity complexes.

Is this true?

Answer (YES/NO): NO